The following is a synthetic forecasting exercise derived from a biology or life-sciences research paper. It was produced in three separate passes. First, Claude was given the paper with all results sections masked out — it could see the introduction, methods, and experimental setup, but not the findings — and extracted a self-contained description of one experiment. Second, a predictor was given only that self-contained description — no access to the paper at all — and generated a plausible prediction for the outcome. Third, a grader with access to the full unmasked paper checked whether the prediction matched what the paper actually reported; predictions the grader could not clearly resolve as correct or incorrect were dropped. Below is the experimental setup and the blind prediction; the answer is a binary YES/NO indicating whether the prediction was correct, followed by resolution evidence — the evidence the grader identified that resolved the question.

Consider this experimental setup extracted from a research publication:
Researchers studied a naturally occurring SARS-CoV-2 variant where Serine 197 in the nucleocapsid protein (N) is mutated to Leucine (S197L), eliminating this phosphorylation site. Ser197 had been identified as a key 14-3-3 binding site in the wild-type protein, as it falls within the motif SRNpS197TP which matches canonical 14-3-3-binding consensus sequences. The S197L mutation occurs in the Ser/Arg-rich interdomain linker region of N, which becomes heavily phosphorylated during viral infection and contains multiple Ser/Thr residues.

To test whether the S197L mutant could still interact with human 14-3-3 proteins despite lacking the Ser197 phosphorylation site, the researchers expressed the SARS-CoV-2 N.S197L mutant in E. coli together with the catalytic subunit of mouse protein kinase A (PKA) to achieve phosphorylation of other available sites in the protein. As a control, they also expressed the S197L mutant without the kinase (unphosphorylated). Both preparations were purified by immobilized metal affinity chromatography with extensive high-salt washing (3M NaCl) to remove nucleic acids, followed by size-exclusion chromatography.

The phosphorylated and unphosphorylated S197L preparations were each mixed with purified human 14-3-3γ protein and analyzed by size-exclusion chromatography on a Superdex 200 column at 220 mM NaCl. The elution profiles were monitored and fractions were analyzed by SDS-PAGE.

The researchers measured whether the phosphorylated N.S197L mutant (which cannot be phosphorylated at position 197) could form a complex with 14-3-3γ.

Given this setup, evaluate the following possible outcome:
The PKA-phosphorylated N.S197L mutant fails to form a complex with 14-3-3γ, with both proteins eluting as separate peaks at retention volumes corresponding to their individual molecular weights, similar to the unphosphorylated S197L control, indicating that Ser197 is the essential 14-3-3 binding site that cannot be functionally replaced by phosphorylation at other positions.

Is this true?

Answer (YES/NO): NO